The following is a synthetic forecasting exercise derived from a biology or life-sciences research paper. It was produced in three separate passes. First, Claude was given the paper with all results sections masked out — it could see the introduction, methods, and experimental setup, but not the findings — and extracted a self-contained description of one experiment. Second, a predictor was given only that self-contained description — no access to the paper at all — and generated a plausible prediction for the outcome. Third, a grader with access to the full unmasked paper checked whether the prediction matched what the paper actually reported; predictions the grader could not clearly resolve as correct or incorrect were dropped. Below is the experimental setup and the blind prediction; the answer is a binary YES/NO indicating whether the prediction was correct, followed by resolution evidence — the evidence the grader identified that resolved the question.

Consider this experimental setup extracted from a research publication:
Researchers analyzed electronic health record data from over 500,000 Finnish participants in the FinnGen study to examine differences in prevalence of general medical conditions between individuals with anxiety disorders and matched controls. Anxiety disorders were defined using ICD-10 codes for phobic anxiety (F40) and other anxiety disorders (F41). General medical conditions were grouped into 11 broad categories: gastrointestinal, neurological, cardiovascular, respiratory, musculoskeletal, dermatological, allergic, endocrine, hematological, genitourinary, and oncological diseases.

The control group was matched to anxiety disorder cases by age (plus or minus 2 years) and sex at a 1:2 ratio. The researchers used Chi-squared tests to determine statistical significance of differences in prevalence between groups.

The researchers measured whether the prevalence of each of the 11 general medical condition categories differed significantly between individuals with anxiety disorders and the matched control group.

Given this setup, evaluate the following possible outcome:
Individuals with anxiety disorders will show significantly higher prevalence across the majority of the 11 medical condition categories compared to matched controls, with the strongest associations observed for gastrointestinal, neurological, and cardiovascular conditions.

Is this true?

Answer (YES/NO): NO